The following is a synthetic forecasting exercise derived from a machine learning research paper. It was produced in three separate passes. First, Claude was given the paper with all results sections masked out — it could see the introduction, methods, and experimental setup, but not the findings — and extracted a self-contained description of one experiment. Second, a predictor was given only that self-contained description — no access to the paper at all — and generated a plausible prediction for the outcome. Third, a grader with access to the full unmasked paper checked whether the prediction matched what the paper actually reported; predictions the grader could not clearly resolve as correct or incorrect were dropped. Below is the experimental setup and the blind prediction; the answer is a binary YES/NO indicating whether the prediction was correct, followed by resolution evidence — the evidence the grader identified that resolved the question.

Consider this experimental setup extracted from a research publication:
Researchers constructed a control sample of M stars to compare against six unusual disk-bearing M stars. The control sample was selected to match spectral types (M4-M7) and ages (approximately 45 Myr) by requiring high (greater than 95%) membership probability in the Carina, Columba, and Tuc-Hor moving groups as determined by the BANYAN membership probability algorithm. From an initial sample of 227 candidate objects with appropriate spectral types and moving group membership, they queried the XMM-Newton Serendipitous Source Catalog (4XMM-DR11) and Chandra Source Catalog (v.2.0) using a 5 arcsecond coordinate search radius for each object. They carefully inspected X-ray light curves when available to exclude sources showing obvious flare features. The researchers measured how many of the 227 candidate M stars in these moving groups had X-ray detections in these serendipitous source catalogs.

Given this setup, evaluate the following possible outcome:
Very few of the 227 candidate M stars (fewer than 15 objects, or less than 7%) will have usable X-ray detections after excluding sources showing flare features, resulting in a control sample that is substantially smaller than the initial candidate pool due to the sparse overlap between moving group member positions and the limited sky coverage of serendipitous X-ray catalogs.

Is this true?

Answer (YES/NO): YES